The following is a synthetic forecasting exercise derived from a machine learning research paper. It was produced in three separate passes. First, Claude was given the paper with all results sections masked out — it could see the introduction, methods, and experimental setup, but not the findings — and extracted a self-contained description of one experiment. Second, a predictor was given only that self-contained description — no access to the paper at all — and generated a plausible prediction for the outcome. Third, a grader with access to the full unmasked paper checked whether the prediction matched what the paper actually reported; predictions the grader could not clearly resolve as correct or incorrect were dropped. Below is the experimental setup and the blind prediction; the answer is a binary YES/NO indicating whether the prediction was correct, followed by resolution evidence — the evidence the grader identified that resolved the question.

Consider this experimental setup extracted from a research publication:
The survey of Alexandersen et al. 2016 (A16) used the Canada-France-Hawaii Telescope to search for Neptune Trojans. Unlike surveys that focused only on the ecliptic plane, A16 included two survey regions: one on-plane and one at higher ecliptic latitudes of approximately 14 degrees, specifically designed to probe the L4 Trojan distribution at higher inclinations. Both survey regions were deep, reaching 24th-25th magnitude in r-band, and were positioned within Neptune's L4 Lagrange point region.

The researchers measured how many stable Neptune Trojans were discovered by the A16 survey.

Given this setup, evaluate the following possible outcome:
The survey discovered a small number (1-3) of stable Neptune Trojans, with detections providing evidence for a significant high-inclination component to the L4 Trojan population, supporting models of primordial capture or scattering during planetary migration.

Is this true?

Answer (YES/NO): YES